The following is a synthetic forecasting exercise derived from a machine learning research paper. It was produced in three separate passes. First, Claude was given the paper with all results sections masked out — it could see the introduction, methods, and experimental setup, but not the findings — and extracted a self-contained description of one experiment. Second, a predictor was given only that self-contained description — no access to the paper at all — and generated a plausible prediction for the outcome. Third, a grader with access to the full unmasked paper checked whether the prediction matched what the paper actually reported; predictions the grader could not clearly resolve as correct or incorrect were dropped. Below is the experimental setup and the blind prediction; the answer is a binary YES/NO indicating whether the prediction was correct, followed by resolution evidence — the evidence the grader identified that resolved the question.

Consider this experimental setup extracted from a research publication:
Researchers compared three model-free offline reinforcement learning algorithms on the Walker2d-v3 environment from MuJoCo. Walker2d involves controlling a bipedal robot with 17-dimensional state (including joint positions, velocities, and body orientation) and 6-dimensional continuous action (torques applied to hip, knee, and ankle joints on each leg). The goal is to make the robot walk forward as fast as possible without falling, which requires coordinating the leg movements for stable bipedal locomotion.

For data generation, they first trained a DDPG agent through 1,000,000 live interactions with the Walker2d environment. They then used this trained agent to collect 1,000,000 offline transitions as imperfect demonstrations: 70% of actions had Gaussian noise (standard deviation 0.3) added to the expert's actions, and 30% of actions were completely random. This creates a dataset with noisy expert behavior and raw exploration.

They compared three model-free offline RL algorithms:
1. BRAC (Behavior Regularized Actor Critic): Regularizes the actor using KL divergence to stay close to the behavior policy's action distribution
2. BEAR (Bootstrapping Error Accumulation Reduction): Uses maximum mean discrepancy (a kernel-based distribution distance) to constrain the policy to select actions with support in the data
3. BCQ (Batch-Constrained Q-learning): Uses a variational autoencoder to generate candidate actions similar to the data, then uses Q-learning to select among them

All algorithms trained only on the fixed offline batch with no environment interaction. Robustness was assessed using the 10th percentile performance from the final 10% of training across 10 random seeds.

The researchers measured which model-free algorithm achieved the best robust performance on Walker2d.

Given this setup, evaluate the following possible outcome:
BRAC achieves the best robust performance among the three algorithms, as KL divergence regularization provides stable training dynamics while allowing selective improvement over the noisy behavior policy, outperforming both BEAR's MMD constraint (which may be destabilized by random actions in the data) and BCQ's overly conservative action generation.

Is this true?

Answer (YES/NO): NO